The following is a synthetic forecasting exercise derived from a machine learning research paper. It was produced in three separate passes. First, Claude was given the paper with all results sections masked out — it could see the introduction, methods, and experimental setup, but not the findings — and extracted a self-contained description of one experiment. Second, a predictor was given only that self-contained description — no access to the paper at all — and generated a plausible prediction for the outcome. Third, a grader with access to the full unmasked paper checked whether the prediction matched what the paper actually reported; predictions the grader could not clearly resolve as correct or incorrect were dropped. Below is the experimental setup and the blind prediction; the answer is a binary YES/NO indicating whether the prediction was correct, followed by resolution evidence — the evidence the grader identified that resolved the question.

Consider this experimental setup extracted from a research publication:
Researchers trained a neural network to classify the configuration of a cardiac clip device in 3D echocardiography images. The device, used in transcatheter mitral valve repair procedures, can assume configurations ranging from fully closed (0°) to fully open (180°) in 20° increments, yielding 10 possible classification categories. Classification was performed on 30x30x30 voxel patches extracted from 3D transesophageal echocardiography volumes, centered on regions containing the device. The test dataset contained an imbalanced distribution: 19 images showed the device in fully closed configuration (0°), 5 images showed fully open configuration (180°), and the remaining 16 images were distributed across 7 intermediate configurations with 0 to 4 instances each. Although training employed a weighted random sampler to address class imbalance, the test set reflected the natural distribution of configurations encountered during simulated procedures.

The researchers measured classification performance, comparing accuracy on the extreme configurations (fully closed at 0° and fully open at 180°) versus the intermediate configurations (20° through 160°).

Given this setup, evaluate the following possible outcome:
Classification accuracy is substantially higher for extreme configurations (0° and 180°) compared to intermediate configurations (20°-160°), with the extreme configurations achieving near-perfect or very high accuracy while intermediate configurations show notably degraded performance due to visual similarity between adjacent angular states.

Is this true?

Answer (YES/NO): YES